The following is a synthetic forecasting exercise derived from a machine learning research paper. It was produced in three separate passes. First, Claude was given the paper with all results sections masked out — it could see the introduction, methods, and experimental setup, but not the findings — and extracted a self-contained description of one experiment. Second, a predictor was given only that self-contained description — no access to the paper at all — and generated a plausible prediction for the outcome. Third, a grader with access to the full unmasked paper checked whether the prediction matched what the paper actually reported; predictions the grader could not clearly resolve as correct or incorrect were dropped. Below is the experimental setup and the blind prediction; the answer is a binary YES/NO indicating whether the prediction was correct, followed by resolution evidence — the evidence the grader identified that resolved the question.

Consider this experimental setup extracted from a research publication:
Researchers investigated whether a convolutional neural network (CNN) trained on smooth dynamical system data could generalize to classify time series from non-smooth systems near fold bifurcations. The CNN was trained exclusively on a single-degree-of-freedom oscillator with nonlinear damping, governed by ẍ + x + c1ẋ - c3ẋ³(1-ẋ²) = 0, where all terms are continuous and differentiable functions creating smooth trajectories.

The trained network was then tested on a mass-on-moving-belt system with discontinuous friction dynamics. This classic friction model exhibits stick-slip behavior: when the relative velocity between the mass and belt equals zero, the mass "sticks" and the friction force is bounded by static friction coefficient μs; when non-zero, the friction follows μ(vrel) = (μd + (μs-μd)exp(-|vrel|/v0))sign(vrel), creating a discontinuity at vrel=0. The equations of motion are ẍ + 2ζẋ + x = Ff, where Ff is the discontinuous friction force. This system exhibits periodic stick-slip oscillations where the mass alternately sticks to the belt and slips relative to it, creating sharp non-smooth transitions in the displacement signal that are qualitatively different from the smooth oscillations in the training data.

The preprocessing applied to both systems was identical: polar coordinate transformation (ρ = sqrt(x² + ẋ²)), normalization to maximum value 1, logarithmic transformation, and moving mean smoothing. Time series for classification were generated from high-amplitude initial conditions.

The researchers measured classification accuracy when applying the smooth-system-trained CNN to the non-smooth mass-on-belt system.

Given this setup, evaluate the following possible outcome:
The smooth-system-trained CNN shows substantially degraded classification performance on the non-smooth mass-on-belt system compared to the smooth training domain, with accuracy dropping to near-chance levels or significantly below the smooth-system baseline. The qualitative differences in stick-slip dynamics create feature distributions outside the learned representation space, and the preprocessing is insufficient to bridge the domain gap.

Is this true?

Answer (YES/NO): NO